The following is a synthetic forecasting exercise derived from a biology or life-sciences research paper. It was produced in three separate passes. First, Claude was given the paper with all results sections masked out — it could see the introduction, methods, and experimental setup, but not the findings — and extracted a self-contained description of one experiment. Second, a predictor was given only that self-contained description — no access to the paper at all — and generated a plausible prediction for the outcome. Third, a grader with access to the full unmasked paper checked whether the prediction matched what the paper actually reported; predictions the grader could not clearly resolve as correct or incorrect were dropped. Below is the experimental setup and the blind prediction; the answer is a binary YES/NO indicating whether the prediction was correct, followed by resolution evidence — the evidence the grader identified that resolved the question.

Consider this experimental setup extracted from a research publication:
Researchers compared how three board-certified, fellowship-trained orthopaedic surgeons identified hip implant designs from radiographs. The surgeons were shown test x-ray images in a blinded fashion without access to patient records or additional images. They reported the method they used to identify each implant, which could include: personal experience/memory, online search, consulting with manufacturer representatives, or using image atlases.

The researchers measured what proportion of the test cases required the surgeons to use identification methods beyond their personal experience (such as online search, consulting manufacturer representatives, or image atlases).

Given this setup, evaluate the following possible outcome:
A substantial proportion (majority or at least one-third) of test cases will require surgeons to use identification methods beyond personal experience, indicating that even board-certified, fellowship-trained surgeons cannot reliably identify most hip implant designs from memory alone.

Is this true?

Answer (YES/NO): NO